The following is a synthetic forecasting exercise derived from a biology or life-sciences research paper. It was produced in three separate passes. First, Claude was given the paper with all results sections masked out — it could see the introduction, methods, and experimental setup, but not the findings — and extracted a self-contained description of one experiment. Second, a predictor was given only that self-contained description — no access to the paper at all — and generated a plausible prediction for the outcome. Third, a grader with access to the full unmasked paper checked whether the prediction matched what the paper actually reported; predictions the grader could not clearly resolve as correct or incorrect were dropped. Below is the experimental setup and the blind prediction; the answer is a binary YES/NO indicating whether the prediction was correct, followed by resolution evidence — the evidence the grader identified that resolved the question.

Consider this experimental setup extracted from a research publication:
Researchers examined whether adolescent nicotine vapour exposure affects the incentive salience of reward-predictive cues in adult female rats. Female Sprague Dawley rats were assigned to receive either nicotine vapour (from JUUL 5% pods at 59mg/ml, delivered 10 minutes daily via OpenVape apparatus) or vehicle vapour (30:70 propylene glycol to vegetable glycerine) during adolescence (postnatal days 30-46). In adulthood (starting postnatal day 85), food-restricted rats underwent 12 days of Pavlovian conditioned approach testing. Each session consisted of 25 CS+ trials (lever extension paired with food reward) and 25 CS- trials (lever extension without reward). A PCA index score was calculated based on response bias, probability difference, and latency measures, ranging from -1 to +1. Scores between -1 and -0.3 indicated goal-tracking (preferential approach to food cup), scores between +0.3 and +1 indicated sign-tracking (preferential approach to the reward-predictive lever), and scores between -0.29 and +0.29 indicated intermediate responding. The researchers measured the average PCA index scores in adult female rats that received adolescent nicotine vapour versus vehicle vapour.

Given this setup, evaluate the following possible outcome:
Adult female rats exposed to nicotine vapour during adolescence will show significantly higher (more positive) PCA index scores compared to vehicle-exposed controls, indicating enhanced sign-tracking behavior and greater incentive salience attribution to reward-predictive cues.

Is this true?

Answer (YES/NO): NO